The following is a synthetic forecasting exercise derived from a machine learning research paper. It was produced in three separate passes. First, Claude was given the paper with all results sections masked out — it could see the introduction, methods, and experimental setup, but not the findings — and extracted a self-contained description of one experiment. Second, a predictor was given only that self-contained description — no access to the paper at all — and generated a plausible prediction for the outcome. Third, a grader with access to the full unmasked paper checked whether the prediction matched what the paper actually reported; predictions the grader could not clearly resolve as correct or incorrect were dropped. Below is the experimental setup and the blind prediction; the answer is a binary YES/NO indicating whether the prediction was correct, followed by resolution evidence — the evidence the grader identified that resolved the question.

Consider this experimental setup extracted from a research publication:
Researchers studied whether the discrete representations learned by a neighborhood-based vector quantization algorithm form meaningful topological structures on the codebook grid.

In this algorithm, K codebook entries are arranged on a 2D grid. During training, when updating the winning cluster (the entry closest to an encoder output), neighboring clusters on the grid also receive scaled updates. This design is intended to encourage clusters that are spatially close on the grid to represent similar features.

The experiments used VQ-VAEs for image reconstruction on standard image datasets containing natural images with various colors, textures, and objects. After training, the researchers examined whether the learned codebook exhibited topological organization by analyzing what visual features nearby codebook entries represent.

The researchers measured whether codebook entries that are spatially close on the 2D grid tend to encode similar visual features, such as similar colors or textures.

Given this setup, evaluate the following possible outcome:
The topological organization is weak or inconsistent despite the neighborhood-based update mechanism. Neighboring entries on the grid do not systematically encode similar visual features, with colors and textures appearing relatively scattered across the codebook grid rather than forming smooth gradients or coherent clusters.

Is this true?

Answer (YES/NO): NO